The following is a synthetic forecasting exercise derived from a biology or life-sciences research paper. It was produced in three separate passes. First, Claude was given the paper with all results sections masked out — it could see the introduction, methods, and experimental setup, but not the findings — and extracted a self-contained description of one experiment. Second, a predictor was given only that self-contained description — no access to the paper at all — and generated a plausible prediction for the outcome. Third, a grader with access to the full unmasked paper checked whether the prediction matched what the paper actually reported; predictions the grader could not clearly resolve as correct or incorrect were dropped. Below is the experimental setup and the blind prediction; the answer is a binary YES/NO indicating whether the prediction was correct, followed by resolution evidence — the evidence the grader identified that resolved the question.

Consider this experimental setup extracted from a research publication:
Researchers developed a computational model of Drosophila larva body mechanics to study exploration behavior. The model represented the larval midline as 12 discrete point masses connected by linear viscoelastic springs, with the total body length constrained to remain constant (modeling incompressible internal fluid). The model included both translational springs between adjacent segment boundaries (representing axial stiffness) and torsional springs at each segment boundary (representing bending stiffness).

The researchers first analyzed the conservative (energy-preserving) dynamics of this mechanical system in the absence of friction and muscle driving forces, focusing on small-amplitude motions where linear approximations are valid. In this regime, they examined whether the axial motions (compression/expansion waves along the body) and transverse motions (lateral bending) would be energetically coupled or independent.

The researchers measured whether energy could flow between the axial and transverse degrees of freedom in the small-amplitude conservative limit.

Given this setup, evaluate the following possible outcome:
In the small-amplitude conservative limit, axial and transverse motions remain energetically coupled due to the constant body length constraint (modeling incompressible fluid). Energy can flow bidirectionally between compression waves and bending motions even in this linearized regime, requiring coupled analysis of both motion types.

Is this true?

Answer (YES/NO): NO